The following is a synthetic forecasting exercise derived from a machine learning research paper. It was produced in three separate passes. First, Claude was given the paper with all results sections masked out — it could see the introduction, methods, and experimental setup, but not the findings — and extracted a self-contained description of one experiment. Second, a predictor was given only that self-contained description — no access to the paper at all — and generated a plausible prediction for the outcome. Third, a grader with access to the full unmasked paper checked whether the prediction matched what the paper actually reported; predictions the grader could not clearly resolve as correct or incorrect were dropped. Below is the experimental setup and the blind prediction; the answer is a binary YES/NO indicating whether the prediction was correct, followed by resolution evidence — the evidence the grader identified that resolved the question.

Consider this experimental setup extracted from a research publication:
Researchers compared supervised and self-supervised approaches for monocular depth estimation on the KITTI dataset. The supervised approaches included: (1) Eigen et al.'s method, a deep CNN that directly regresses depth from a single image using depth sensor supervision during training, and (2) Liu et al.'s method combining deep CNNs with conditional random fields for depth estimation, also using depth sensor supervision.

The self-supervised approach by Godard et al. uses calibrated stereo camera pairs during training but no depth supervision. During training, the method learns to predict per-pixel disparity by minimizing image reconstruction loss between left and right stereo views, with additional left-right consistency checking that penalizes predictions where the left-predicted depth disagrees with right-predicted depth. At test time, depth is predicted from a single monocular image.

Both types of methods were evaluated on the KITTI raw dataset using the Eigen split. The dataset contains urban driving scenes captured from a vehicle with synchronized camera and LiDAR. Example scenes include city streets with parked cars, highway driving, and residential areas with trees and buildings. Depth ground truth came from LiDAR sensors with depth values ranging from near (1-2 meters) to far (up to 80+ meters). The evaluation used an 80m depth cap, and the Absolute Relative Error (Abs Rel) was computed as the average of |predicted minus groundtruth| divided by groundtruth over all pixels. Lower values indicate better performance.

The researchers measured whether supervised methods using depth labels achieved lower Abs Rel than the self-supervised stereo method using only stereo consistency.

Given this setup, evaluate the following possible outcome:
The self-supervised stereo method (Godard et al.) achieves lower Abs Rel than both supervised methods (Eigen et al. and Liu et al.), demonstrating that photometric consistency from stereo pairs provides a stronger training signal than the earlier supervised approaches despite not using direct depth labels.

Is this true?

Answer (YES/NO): YES